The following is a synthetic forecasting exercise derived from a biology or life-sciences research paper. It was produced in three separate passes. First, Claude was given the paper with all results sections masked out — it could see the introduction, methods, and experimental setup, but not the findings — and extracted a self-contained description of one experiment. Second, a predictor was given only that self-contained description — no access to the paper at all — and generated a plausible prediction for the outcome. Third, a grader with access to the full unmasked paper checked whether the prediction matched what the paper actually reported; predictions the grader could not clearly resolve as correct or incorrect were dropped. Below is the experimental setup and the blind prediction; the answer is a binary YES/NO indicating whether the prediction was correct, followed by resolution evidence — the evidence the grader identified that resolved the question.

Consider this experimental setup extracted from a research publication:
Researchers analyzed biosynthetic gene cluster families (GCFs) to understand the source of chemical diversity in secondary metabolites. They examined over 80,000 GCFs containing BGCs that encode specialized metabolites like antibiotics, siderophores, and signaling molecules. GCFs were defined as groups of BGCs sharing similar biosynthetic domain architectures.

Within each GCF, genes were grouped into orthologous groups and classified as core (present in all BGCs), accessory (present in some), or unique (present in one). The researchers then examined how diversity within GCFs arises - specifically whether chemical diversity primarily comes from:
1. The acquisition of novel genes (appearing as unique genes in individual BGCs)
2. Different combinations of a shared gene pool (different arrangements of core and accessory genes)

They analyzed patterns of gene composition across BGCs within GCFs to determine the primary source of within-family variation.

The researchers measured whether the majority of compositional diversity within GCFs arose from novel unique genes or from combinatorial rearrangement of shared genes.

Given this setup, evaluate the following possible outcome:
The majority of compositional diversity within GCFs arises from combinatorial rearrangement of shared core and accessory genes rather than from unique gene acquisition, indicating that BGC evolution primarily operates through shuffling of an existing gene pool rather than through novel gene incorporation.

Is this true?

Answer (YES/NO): YES